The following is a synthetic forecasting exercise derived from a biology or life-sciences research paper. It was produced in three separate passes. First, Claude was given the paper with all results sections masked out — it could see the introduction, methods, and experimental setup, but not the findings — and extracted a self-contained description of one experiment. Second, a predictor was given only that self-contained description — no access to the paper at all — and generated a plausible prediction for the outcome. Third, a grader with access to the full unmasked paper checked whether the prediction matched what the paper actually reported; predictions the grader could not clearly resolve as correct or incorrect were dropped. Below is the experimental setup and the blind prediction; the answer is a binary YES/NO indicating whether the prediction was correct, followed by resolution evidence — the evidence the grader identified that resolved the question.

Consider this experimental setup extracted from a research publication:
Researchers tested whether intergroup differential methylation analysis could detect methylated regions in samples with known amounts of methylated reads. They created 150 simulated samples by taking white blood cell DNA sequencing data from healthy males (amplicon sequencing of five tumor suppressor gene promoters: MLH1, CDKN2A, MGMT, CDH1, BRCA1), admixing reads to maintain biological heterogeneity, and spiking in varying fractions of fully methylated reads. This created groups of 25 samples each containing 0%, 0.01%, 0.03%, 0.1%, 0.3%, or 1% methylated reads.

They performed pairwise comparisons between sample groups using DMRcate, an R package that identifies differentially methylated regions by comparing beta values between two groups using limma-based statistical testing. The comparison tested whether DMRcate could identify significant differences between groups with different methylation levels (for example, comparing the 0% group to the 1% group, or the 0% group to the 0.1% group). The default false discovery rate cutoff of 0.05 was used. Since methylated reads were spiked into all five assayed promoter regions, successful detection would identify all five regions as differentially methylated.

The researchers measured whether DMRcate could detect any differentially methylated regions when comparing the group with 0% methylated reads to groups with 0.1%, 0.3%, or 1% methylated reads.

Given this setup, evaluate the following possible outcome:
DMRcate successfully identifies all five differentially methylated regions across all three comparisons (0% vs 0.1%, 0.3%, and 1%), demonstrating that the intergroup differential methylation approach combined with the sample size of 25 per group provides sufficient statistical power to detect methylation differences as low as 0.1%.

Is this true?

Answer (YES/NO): NO